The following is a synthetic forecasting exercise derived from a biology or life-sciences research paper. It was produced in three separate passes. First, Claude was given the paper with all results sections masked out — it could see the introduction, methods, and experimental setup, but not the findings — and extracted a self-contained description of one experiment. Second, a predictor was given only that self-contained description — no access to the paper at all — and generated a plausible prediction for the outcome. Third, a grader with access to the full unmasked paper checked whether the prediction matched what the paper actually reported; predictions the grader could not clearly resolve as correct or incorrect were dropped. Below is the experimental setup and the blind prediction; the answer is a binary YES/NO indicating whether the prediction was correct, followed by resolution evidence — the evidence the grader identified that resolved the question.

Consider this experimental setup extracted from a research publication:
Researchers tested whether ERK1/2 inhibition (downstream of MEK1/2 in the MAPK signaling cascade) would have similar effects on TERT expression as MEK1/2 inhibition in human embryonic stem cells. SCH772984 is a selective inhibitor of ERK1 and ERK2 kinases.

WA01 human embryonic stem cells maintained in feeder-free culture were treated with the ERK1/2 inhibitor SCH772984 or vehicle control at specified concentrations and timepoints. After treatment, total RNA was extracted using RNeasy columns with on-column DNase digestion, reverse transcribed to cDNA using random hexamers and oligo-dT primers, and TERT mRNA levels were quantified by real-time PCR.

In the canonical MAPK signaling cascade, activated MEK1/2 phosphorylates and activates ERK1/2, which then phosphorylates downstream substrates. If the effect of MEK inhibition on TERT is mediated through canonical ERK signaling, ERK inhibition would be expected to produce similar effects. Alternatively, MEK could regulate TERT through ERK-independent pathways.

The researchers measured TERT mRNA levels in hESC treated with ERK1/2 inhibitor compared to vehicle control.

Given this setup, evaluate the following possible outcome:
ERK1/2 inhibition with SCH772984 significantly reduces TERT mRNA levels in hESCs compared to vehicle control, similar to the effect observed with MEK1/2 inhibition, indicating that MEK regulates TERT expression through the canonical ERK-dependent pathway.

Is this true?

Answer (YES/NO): YES